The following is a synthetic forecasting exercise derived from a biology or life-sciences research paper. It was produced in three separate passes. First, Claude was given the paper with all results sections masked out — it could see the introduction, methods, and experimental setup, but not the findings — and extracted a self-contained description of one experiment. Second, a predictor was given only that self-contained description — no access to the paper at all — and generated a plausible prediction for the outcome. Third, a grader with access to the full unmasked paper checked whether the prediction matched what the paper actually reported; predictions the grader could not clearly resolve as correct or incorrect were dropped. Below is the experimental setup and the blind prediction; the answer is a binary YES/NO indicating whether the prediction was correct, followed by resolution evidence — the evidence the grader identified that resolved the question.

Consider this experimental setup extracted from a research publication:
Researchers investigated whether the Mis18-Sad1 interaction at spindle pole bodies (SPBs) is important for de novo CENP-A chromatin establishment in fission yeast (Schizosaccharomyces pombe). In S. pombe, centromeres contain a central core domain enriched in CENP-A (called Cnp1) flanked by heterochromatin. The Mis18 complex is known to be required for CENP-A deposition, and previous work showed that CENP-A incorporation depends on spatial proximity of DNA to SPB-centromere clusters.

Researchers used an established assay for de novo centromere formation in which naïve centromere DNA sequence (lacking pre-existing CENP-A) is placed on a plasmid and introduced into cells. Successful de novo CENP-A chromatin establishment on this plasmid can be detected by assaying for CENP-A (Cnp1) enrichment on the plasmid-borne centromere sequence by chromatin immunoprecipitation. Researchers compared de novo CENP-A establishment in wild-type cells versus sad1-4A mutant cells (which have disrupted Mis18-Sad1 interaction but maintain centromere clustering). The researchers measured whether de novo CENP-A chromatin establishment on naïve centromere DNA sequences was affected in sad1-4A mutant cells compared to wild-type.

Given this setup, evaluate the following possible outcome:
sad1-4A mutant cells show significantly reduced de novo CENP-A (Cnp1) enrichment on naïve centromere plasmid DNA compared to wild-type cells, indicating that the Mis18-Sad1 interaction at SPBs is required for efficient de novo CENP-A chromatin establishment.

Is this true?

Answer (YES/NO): YES